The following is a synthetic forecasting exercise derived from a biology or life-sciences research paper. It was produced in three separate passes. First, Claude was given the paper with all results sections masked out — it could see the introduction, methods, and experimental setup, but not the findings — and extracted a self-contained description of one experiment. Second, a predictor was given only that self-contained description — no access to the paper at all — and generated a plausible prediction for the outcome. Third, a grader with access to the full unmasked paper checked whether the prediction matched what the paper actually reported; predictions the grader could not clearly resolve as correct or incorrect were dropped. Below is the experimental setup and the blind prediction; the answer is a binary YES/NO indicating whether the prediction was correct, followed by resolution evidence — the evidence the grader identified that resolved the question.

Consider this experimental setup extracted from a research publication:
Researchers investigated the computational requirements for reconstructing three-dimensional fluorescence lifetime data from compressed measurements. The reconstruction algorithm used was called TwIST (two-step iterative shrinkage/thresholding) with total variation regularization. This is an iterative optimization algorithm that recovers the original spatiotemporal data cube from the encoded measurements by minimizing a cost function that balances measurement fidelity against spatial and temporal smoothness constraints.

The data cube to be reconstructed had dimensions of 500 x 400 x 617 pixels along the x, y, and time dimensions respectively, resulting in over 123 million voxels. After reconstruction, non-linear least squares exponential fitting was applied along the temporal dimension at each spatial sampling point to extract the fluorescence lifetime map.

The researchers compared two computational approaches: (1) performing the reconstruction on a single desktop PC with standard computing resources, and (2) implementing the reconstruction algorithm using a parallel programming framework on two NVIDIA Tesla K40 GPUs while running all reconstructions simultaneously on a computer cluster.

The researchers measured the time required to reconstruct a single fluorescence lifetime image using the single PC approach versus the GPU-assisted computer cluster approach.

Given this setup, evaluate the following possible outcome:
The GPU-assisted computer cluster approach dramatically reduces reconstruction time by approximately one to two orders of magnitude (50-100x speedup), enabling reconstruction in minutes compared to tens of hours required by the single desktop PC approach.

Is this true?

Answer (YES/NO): NO